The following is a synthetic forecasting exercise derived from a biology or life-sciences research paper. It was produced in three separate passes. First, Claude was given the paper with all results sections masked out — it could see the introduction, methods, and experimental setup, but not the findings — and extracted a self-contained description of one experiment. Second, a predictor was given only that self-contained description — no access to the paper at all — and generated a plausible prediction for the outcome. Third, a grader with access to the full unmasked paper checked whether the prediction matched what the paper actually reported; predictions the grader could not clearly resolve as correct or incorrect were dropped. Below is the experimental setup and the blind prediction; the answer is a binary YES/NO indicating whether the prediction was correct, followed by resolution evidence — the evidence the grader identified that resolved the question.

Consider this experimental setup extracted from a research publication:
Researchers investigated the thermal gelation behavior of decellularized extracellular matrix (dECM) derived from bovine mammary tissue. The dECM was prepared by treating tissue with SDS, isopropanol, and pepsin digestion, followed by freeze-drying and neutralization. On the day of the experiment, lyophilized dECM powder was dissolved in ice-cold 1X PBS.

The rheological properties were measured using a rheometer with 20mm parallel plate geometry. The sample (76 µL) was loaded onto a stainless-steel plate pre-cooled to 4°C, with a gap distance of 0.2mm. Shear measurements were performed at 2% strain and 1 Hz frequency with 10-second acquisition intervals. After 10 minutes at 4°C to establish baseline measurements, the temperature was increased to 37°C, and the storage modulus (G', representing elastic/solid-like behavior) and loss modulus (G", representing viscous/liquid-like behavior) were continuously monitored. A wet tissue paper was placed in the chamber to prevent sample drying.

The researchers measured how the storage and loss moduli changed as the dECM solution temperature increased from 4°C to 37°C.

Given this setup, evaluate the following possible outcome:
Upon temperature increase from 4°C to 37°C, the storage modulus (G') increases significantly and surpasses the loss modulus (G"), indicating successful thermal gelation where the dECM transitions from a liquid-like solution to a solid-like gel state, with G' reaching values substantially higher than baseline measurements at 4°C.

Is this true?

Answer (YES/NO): YES